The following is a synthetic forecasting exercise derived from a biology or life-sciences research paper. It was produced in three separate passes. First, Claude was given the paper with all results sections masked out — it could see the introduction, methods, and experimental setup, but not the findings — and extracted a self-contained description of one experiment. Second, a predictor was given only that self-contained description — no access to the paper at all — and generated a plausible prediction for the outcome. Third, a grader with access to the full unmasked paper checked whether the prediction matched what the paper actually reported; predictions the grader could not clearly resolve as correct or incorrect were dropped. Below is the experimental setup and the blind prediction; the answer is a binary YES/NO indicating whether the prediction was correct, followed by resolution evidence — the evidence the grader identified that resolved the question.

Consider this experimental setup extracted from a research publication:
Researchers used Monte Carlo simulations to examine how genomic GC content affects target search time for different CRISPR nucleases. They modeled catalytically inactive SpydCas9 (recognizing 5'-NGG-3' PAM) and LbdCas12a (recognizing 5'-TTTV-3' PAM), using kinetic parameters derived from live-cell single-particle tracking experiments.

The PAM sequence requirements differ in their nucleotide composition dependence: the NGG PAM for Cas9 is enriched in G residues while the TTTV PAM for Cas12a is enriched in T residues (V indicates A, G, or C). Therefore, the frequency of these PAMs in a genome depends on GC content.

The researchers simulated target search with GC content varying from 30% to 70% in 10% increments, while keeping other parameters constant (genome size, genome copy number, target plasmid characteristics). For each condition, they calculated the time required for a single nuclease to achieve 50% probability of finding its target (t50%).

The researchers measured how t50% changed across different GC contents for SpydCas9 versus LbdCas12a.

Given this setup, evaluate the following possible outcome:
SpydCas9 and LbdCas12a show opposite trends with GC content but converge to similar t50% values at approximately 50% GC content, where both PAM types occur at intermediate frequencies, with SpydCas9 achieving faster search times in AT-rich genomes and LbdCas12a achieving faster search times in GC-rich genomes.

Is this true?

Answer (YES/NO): NO